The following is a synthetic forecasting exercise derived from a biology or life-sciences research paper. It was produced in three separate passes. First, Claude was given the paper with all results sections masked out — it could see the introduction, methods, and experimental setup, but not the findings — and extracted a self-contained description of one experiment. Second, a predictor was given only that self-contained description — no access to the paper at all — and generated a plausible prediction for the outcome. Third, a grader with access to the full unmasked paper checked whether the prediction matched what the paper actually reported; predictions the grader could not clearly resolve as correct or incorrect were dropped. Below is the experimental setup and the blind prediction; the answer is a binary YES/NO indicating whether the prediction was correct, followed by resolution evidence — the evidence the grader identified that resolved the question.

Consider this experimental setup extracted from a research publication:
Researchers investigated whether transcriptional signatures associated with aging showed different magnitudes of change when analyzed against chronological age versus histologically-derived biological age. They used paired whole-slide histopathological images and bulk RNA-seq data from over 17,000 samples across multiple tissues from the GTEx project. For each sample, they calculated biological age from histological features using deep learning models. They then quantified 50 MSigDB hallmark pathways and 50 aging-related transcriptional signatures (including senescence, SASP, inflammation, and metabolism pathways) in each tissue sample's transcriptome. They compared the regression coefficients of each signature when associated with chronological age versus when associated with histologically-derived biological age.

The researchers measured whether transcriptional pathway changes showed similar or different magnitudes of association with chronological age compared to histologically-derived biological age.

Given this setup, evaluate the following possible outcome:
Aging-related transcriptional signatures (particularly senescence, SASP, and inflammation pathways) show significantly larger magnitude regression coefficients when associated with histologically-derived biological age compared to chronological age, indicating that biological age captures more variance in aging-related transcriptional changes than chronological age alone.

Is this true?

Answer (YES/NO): YES